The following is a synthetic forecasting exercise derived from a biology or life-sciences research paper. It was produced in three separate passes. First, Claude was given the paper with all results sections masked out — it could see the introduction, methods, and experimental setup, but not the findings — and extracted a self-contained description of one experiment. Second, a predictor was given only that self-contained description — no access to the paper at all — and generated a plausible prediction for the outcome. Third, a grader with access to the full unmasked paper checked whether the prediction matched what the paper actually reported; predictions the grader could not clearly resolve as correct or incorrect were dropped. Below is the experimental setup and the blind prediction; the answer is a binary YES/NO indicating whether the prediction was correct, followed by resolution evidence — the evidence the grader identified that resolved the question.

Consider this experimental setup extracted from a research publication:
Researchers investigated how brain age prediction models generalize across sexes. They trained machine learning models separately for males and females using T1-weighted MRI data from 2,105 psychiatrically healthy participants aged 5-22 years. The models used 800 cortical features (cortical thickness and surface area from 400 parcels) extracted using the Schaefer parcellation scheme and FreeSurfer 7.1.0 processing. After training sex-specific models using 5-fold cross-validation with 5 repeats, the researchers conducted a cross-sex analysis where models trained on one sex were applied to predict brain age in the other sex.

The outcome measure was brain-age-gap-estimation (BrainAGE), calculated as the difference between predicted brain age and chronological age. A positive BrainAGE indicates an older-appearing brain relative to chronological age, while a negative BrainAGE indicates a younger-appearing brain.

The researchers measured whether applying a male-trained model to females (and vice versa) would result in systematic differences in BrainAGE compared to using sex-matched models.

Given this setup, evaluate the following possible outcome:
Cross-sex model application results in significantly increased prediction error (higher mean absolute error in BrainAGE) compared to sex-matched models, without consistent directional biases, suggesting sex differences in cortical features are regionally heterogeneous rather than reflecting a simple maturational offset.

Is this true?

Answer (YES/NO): NO